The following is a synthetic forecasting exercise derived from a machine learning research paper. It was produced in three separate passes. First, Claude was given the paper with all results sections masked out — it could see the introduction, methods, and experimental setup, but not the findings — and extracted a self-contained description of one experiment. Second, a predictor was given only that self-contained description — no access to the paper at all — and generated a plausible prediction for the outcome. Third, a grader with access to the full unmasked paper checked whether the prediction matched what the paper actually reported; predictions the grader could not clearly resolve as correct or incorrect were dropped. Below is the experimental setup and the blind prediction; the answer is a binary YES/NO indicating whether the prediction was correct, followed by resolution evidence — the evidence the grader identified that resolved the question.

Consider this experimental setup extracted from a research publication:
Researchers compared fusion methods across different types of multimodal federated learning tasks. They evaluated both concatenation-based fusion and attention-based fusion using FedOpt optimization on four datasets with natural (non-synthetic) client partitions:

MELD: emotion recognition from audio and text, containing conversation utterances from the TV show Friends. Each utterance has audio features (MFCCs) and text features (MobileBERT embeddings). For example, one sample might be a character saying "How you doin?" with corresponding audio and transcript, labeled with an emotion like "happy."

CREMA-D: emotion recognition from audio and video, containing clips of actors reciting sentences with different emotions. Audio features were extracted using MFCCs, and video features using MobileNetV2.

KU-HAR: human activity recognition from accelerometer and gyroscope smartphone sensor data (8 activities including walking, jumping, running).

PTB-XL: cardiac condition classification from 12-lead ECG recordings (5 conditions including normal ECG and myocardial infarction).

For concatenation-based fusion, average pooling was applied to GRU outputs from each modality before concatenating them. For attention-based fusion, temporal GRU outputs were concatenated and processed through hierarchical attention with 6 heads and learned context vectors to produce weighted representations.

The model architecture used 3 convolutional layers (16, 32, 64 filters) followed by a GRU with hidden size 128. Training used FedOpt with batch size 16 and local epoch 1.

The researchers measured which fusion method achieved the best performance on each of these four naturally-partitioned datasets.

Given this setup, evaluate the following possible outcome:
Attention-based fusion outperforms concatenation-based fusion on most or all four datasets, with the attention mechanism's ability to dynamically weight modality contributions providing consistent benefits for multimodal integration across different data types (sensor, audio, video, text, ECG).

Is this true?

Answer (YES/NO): YES